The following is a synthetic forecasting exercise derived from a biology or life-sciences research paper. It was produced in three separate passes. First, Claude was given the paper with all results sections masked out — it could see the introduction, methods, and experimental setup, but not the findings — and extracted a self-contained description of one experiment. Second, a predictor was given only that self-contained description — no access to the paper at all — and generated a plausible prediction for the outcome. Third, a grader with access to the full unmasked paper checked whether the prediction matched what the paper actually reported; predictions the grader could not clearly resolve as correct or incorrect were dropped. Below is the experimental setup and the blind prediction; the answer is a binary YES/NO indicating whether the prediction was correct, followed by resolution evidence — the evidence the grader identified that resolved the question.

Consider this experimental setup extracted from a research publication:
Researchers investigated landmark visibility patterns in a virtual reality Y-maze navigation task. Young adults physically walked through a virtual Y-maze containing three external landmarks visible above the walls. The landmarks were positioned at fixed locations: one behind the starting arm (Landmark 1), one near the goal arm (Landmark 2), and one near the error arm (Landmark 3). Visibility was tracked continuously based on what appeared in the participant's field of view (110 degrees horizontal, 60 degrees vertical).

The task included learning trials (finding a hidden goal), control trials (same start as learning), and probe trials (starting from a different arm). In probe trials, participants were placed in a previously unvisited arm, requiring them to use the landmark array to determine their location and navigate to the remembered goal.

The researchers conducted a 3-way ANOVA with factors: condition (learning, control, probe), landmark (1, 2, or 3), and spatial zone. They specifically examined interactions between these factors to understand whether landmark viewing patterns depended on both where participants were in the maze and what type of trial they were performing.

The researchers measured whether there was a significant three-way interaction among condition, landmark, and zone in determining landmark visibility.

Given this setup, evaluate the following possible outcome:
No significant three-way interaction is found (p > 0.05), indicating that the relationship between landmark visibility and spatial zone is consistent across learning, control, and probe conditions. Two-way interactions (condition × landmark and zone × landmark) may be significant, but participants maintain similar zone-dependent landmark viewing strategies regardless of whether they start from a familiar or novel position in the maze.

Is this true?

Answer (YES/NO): NO